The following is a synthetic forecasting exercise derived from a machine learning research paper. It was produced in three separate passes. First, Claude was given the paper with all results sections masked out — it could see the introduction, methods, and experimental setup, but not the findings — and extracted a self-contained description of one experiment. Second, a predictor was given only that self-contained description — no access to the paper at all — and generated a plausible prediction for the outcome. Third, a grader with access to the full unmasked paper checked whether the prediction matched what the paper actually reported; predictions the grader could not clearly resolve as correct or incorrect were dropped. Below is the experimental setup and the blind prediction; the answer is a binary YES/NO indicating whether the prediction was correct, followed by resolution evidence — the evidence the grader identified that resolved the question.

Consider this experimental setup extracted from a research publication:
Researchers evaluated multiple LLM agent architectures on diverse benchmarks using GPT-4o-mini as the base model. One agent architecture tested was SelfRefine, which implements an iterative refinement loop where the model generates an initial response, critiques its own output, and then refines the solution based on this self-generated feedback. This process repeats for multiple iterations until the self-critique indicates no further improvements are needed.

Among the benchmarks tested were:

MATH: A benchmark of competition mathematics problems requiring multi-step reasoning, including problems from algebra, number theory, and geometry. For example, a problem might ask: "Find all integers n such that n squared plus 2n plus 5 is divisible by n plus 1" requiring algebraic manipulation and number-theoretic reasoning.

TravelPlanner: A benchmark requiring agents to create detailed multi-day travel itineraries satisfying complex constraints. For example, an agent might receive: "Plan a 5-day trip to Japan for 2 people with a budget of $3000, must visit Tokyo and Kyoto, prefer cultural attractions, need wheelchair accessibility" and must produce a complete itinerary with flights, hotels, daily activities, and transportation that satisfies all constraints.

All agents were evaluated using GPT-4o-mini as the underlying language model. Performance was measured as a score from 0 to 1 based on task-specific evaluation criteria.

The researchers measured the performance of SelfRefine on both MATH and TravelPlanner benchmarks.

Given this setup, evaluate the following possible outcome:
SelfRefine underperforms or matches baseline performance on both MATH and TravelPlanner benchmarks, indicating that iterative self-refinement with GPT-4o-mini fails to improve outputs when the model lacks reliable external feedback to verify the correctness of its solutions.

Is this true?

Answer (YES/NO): NO